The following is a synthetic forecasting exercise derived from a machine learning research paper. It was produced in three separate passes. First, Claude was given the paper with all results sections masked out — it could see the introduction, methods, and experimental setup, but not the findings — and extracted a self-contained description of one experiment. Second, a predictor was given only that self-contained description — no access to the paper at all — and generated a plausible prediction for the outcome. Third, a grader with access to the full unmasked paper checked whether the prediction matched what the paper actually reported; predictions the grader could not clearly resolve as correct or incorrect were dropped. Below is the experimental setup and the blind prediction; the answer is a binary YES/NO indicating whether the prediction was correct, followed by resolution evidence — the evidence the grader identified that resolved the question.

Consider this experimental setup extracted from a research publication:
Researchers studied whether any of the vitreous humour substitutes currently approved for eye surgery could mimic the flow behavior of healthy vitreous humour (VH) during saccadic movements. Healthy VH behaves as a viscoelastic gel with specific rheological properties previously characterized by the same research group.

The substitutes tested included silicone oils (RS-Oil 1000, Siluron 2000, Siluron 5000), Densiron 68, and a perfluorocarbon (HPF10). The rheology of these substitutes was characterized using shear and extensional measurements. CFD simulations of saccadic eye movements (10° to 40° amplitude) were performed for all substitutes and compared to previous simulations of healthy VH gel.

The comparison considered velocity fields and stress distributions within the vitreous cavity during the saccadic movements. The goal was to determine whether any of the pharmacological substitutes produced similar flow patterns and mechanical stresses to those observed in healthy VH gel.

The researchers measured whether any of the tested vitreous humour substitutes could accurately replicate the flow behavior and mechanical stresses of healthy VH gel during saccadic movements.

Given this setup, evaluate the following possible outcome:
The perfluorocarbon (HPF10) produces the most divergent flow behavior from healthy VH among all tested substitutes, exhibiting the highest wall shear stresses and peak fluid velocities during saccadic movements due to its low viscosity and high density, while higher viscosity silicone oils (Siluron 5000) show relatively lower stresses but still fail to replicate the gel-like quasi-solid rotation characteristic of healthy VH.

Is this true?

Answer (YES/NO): NO